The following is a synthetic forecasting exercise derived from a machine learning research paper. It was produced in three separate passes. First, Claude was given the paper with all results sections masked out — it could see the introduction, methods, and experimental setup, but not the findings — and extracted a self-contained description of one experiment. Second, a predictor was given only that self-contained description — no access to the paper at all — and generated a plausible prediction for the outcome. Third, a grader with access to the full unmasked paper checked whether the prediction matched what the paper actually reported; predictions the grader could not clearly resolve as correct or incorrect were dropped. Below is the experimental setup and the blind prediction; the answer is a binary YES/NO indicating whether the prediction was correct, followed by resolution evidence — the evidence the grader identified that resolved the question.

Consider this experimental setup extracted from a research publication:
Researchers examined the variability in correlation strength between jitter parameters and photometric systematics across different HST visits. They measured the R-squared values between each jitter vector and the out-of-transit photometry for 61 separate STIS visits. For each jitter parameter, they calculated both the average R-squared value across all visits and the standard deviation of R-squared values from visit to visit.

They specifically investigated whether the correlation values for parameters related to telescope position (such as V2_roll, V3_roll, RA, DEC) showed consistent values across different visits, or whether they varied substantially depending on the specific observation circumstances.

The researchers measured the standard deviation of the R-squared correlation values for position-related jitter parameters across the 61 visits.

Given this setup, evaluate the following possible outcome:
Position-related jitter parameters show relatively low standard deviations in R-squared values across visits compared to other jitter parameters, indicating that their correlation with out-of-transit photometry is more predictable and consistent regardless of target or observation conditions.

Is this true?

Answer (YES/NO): NO